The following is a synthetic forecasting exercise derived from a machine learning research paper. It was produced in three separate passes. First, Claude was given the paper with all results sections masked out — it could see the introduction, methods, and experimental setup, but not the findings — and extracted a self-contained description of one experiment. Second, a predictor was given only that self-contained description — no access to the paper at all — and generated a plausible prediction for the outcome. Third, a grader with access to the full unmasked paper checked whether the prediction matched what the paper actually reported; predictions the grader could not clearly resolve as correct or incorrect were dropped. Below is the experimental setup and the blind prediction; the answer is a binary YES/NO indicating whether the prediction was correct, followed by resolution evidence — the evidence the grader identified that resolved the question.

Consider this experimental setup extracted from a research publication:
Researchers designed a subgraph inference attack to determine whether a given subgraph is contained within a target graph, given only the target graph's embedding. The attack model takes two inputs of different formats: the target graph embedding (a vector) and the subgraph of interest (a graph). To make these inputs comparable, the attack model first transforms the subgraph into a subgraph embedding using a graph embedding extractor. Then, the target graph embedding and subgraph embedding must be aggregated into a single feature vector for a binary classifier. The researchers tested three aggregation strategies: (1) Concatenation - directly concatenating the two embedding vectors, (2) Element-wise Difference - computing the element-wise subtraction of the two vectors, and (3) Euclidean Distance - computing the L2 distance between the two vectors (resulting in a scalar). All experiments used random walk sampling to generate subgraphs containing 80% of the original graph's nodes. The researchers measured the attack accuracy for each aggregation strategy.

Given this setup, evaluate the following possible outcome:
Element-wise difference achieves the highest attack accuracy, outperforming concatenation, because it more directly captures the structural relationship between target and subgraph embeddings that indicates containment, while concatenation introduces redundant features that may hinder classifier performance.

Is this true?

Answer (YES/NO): YES